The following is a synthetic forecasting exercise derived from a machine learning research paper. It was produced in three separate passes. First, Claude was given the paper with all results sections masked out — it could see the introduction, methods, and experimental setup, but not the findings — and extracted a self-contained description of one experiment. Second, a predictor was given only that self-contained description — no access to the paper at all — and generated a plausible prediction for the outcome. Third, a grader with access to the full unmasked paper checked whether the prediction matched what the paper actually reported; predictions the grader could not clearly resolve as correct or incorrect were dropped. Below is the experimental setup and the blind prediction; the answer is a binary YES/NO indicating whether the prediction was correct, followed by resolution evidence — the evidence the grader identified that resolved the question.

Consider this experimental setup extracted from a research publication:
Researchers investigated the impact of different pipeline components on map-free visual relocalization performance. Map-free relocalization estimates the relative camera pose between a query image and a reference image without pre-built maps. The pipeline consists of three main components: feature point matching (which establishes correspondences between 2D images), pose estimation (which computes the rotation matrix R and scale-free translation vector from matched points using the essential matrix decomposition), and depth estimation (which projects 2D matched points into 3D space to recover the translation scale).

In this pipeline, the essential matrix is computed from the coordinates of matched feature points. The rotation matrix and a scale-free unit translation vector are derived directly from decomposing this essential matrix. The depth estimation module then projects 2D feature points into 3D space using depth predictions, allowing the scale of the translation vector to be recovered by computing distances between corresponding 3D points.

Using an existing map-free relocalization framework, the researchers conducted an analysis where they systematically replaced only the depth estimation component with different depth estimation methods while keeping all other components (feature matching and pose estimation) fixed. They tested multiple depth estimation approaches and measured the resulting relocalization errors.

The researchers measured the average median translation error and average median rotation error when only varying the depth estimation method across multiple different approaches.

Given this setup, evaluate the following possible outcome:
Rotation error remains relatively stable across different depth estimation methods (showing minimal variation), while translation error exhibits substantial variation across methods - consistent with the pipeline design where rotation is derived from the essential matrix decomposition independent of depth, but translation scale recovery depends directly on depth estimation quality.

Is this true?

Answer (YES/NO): YES